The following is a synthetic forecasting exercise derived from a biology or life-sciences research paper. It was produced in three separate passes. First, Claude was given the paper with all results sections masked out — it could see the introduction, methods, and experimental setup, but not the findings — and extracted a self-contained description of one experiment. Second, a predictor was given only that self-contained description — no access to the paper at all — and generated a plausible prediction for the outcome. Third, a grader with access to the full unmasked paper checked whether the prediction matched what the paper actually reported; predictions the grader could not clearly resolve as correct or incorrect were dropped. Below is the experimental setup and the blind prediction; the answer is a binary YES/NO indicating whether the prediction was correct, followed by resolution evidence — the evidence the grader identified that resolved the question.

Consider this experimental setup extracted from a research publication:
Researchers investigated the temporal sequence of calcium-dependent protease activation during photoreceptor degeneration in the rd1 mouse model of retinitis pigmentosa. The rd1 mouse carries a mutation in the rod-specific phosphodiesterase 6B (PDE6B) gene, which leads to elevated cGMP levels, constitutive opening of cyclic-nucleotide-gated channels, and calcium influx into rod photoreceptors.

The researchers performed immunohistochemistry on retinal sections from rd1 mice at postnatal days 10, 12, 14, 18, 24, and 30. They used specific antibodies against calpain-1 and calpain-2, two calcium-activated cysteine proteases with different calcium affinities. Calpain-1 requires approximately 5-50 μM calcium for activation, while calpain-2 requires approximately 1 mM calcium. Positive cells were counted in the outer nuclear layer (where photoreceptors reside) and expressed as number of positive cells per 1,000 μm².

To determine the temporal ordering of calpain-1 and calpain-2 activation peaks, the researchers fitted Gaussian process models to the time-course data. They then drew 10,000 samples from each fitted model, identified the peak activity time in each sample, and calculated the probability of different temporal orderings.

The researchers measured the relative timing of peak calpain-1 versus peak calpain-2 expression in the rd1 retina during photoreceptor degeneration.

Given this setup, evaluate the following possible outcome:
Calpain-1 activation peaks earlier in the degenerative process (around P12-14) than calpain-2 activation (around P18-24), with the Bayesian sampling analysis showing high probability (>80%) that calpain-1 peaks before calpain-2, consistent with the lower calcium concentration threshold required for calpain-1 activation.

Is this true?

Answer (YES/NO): NO